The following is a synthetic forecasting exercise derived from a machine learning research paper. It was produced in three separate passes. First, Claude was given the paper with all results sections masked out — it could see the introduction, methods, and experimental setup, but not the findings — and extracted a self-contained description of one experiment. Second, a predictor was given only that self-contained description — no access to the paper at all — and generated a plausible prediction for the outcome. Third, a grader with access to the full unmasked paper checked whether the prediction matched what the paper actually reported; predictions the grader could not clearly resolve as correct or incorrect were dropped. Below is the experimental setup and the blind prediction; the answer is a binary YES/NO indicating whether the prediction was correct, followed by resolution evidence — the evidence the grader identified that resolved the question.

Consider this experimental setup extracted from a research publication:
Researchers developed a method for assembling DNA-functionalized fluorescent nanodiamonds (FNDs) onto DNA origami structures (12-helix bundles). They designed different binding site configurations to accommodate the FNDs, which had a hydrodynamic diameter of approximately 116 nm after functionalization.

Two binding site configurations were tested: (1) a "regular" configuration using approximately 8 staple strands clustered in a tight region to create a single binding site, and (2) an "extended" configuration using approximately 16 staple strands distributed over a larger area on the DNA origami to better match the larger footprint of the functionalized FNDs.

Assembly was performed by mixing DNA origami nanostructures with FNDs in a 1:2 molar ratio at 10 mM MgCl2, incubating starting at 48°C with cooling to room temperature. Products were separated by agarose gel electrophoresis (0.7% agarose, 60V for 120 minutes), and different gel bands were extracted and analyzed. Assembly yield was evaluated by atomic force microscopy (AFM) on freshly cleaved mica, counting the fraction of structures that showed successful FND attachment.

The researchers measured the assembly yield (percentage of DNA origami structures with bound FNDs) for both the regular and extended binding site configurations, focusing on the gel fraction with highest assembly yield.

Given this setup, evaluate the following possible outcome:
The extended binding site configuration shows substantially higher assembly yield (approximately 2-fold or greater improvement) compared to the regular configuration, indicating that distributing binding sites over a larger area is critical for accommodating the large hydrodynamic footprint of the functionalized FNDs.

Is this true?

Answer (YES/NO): NO